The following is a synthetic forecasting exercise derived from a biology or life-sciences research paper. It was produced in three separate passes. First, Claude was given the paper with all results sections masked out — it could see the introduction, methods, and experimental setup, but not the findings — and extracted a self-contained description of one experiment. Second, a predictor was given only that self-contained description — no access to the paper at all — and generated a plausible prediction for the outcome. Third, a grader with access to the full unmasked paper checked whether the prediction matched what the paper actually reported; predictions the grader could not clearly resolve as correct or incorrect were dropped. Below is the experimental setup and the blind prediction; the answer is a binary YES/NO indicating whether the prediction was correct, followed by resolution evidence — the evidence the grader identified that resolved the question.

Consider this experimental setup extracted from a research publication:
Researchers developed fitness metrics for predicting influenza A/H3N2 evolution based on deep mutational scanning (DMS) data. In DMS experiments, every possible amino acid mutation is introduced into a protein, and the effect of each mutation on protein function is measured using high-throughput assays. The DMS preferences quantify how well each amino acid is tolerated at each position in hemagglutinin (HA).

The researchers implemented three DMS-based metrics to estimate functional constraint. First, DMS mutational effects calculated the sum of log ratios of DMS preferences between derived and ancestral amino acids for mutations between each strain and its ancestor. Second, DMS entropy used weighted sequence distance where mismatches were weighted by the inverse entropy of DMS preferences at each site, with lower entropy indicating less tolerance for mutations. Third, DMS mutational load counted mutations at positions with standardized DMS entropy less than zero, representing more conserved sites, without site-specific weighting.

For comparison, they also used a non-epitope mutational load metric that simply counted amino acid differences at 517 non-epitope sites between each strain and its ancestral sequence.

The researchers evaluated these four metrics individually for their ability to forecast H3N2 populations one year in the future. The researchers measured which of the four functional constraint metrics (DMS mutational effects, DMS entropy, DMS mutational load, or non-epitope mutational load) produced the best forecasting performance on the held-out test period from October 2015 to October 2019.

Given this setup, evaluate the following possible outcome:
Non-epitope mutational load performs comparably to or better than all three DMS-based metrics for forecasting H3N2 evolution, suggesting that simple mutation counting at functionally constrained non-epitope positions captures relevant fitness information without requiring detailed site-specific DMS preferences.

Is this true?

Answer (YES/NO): YES